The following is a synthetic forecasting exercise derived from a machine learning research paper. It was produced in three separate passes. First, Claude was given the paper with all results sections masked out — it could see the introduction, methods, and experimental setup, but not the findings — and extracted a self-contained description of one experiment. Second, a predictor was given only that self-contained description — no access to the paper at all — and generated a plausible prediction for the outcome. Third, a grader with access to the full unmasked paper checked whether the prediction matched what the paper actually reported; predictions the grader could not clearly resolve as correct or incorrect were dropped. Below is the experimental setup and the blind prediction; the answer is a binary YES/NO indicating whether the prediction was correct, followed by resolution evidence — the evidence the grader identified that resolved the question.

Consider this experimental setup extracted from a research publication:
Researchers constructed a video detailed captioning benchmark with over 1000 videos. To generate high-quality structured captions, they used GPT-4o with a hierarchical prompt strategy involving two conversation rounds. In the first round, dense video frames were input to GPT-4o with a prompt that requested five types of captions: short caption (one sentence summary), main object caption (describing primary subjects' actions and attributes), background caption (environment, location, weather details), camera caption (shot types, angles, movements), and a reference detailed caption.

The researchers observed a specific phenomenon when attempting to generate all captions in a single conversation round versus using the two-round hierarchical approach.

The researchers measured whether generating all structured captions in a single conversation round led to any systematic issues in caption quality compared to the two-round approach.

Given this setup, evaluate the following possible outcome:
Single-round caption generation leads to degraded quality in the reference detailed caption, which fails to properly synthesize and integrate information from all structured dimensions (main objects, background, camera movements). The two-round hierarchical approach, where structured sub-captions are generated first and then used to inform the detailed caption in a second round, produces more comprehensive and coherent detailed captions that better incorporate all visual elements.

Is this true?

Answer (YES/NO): NO